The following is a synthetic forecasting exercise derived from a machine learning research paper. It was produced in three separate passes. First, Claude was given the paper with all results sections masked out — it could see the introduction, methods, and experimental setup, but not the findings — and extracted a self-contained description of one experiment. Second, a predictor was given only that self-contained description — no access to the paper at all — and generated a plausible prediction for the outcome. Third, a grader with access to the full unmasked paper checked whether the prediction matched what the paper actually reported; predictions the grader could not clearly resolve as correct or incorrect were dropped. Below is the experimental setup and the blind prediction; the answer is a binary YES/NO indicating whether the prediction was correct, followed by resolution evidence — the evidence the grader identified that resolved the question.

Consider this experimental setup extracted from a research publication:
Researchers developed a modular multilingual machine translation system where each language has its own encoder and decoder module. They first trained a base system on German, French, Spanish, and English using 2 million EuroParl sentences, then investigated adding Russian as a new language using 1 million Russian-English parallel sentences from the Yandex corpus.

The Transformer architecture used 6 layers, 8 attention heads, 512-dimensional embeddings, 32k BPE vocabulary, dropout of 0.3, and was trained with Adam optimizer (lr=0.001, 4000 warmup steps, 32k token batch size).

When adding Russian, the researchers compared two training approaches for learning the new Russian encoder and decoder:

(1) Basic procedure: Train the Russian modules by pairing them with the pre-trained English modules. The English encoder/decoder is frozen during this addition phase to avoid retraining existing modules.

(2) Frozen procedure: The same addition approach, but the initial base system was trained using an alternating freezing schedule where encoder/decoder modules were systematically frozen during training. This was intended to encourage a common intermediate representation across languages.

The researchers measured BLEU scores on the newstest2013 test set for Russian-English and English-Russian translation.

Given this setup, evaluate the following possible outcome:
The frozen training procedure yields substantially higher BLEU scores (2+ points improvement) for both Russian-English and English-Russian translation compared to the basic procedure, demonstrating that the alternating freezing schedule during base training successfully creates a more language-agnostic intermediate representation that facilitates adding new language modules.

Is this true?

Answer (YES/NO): NO